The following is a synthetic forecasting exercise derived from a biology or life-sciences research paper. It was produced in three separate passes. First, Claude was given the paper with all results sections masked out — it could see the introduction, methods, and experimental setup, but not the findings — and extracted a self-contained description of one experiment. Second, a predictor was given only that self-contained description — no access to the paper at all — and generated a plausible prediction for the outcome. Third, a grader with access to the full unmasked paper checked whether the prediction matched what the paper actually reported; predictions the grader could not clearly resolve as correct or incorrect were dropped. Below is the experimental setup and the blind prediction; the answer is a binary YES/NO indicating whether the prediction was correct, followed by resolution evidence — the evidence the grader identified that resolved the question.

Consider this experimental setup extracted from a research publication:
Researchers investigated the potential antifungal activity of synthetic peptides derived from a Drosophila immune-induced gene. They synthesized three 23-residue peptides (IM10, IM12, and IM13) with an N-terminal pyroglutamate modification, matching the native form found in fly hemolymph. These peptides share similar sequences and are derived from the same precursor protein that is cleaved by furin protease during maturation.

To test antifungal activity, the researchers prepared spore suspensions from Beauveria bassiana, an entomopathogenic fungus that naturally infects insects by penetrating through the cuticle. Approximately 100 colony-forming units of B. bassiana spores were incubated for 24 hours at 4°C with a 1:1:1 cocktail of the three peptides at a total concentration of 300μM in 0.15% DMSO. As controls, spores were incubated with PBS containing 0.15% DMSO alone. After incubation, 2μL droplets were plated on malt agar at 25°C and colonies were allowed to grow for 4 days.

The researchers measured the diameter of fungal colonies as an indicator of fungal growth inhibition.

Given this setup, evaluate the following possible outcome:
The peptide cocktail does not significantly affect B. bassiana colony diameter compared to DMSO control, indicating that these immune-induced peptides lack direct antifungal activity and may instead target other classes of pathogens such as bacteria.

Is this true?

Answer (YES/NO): NO